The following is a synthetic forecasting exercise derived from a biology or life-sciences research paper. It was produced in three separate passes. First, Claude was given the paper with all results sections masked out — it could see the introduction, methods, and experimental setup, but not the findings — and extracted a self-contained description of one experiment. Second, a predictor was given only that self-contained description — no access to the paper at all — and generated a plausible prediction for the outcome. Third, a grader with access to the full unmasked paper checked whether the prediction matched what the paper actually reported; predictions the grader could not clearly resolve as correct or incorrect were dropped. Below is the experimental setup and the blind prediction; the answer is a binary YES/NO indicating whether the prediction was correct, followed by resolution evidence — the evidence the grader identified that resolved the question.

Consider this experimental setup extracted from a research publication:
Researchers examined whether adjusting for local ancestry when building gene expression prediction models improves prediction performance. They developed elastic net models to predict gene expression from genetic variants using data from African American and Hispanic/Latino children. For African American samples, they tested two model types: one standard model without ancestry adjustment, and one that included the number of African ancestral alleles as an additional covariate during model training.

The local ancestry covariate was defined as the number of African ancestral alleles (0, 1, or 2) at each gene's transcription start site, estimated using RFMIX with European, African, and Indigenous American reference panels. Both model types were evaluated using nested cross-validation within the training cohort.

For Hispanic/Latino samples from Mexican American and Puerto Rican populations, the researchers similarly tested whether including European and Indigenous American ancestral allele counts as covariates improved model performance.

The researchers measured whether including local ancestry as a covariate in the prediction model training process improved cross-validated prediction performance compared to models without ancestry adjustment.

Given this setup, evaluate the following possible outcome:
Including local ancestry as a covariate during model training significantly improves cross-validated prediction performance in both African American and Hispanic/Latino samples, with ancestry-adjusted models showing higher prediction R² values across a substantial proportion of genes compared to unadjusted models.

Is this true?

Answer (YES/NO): NO